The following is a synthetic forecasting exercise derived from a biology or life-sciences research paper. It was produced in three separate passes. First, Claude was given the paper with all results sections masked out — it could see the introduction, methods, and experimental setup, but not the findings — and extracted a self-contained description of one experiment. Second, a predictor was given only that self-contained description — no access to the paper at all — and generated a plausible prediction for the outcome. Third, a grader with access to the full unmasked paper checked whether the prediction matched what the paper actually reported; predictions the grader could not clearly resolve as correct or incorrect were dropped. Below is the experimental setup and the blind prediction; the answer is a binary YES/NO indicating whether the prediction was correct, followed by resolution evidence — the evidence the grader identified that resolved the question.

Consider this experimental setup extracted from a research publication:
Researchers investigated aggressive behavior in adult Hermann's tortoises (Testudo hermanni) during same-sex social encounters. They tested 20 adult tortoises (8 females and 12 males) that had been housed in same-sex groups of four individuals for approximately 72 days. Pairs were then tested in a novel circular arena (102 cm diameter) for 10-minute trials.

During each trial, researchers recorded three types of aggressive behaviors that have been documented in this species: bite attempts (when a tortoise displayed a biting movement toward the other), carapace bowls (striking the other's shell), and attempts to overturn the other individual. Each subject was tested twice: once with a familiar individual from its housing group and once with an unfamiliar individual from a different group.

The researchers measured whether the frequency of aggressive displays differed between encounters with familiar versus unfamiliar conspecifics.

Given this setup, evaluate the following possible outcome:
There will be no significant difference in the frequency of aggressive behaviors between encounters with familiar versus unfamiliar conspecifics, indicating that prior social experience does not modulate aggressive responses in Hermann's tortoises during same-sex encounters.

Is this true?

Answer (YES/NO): YES